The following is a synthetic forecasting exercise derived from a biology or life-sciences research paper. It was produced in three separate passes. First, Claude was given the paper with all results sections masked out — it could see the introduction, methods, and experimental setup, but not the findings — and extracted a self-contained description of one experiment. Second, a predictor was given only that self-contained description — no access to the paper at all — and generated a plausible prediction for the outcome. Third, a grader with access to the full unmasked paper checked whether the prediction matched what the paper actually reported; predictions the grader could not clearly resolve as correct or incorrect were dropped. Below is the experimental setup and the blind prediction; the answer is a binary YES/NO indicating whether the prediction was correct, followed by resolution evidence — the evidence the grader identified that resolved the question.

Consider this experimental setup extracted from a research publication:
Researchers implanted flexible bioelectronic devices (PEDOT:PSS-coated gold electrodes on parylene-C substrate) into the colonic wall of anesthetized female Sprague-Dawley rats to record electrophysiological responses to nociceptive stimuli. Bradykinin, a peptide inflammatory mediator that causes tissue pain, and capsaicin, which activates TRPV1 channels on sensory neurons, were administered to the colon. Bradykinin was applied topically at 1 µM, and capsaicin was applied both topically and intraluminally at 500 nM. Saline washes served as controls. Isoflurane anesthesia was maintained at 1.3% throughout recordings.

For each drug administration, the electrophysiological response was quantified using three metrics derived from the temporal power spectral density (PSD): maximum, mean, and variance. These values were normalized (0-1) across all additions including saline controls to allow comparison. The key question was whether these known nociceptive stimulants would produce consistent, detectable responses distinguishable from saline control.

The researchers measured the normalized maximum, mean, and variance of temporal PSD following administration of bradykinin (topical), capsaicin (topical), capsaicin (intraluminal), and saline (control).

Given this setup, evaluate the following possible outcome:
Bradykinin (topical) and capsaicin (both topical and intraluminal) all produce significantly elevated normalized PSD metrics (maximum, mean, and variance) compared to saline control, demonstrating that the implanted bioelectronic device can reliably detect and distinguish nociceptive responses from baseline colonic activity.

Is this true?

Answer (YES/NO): NO